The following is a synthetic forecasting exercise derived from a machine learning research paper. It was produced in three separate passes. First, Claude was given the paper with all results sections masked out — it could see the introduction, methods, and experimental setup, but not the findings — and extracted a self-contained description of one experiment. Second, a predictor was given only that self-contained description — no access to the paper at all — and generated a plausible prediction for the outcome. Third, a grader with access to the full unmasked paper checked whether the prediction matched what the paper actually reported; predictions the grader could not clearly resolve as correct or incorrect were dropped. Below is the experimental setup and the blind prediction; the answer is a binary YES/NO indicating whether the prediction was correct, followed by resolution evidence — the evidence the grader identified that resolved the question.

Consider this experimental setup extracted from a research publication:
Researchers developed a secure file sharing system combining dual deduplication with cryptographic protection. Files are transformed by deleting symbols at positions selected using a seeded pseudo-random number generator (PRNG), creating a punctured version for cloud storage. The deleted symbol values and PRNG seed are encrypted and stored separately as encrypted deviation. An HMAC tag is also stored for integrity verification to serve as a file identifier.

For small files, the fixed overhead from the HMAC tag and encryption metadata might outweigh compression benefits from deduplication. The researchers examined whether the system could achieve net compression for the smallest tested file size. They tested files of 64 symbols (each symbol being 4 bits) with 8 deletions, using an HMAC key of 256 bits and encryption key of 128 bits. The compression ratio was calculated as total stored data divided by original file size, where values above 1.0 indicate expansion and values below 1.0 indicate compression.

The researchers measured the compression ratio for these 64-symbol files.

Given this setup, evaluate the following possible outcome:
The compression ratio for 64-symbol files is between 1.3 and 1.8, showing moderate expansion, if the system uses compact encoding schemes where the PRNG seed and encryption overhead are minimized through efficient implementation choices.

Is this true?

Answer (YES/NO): NO